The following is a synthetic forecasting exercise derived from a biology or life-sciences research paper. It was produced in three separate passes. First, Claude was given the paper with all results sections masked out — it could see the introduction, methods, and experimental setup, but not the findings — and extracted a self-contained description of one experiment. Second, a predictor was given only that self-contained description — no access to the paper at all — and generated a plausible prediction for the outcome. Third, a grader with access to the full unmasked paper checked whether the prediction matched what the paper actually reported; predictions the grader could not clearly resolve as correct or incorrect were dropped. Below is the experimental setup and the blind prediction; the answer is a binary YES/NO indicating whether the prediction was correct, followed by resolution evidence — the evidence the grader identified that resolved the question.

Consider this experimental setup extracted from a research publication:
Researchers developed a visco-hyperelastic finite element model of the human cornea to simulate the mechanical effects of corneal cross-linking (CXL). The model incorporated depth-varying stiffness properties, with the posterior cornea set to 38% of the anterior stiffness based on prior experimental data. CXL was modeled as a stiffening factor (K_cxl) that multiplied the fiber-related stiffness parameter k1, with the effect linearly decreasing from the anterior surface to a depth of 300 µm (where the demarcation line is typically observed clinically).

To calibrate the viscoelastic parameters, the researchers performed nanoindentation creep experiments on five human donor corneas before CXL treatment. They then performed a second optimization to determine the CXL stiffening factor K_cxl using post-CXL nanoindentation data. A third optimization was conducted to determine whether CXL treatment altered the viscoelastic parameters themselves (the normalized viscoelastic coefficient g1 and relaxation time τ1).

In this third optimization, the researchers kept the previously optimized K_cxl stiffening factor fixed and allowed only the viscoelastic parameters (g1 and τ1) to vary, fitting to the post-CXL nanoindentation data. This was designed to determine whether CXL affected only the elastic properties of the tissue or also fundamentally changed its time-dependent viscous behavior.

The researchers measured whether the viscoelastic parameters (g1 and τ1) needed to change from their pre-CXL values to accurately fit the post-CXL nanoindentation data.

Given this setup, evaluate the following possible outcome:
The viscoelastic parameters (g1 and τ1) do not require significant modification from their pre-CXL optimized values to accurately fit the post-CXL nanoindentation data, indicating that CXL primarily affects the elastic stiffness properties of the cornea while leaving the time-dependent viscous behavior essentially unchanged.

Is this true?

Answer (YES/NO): NO